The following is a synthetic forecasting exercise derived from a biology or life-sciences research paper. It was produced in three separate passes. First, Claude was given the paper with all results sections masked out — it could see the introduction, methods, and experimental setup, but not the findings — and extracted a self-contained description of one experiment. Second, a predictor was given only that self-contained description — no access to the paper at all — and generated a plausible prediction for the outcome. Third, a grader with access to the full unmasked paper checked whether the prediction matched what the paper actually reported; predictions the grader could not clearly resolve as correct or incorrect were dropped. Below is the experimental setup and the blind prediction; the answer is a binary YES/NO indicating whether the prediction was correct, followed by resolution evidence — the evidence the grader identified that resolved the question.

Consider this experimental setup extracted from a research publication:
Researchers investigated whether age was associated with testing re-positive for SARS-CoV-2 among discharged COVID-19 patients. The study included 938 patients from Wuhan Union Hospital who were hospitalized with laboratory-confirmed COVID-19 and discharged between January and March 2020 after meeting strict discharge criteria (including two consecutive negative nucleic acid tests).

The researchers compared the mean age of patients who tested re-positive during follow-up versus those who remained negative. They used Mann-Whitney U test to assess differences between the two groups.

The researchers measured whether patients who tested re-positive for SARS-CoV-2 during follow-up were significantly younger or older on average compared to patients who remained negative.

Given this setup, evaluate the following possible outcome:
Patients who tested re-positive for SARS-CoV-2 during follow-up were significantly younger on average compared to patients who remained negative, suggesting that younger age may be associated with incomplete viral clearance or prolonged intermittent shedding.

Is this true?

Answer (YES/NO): NO